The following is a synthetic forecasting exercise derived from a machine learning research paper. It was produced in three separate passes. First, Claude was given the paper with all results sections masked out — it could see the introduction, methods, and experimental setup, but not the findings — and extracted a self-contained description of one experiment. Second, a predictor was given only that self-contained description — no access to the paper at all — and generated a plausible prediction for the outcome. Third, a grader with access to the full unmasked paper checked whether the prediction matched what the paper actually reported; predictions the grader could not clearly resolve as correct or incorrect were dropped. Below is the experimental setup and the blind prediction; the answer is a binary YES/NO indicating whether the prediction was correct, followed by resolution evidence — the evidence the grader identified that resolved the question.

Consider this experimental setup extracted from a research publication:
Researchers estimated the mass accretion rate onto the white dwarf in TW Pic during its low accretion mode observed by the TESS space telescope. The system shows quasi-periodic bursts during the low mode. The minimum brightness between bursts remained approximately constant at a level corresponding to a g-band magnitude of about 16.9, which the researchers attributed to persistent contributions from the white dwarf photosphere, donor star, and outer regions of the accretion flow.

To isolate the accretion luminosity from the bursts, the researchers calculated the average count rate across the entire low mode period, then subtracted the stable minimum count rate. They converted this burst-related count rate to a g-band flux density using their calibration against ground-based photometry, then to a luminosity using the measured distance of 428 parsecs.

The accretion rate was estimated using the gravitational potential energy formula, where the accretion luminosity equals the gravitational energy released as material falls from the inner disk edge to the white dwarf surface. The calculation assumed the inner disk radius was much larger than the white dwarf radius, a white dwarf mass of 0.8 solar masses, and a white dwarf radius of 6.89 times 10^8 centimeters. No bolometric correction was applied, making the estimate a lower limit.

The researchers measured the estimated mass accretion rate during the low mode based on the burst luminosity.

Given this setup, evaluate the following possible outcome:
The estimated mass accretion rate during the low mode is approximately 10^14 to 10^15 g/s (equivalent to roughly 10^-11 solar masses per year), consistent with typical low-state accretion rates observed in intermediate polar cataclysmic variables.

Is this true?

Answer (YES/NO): YES